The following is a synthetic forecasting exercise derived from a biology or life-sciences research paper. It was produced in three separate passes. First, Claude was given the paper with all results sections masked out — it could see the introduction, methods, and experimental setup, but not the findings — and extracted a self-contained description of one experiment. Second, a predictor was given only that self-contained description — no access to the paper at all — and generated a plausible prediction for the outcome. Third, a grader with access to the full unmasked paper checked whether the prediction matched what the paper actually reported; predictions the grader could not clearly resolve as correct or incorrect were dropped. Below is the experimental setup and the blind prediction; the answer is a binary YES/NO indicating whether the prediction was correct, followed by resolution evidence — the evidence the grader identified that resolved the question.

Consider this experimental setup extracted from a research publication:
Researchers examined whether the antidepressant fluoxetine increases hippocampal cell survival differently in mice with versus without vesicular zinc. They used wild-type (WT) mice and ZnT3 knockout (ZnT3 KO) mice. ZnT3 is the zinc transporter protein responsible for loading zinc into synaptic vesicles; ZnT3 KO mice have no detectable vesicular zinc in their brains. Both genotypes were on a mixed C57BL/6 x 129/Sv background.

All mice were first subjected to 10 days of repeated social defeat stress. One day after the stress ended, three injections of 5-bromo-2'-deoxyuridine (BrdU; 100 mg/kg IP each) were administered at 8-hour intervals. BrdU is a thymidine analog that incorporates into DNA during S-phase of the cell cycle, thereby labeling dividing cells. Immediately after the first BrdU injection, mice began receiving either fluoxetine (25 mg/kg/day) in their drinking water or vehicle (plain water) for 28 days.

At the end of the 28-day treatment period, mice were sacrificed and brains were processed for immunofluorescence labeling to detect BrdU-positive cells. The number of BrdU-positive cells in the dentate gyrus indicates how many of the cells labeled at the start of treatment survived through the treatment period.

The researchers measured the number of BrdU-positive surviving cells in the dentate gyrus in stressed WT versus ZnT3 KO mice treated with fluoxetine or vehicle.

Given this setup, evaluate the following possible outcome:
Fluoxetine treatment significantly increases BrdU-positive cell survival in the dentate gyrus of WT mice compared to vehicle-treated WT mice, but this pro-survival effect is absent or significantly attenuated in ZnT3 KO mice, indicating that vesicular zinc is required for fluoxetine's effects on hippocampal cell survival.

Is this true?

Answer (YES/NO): NO